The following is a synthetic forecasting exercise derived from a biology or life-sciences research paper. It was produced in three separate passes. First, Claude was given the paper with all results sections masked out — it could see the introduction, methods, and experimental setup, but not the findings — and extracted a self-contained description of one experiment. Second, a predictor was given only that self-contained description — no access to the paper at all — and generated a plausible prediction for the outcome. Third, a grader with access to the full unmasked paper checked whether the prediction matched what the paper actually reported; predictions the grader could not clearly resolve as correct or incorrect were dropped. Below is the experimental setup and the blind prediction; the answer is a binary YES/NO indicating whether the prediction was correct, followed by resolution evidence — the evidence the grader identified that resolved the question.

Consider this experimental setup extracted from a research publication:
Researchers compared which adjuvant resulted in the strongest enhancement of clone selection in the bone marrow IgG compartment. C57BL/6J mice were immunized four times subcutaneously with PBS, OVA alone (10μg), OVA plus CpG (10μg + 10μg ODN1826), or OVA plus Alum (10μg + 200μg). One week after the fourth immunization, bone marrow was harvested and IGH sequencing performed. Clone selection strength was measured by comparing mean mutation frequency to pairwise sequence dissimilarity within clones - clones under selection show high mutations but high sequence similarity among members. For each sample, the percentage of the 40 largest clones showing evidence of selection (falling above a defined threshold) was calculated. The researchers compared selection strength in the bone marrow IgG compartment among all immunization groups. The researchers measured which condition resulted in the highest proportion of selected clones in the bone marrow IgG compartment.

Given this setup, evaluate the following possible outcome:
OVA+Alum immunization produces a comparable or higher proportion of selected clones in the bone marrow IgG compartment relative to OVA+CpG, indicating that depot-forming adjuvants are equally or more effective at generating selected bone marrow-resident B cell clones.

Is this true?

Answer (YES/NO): NO